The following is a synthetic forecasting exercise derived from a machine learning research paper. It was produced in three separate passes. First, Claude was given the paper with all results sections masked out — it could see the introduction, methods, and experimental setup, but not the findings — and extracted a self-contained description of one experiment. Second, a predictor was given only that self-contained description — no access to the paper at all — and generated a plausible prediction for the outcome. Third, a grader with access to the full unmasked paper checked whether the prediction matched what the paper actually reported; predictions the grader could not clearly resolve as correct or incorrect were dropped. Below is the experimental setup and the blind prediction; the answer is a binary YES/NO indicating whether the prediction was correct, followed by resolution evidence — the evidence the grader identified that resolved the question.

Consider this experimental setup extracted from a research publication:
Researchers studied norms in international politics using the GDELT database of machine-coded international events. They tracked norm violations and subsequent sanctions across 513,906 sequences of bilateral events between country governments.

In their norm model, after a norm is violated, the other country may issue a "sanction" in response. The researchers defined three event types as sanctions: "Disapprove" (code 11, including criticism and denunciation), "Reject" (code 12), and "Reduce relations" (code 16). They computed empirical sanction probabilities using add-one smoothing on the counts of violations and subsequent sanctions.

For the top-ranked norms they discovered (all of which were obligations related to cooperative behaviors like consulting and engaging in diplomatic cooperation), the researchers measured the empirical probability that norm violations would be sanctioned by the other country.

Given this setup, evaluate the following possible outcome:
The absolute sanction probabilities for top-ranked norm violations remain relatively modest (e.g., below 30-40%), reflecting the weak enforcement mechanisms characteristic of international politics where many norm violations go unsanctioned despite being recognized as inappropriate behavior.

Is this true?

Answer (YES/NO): YES